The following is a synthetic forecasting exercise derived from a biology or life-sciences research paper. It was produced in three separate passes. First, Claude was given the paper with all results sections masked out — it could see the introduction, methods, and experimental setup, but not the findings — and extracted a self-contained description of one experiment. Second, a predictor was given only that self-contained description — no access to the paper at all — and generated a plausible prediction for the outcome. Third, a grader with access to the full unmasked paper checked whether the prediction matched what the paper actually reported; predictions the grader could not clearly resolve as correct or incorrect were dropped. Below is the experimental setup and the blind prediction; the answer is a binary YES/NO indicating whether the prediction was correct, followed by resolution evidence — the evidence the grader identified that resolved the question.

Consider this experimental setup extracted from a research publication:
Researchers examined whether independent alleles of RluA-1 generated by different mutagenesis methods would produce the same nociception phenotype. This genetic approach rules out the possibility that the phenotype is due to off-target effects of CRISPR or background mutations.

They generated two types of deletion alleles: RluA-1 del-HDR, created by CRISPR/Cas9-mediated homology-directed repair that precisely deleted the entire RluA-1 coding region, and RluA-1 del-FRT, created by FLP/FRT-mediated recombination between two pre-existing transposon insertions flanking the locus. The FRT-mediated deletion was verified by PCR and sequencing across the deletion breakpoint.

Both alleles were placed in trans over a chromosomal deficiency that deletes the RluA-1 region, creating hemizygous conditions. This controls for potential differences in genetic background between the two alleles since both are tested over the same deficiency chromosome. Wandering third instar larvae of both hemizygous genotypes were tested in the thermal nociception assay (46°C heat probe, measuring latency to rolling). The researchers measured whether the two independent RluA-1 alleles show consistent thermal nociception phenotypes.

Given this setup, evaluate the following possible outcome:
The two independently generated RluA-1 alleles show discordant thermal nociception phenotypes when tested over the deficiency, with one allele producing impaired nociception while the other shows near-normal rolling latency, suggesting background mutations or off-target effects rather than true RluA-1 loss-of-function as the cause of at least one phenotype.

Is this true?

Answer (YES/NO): NO